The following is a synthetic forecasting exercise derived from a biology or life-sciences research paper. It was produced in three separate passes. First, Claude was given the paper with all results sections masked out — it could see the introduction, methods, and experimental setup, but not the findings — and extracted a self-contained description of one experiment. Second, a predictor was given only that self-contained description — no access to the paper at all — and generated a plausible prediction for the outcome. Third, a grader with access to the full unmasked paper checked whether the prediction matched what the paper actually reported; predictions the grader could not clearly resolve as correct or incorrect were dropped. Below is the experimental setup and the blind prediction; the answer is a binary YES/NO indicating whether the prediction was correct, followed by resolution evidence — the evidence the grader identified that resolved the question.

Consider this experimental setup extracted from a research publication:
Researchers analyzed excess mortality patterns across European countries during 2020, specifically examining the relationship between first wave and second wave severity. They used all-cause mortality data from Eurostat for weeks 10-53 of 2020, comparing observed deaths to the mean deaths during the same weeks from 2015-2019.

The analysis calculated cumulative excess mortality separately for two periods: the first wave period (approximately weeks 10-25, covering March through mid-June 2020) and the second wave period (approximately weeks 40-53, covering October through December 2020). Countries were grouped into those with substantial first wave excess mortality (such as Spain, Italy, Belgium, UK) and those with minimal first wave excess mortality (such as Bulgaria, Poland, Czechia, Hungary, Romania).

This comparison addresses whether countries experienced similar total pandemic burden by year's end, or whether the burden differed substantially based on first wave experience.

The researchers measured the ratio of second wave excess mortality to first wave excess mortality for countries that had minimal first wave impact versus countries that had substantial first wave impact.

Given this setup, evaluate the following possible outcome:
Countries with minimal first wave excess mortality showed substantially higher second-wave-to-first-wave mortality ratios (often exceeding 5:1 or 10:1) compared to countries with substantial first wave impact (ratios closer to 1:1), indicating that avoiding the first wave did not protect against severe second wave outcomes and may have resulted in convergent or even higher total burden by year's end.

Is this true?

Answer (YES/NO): YES